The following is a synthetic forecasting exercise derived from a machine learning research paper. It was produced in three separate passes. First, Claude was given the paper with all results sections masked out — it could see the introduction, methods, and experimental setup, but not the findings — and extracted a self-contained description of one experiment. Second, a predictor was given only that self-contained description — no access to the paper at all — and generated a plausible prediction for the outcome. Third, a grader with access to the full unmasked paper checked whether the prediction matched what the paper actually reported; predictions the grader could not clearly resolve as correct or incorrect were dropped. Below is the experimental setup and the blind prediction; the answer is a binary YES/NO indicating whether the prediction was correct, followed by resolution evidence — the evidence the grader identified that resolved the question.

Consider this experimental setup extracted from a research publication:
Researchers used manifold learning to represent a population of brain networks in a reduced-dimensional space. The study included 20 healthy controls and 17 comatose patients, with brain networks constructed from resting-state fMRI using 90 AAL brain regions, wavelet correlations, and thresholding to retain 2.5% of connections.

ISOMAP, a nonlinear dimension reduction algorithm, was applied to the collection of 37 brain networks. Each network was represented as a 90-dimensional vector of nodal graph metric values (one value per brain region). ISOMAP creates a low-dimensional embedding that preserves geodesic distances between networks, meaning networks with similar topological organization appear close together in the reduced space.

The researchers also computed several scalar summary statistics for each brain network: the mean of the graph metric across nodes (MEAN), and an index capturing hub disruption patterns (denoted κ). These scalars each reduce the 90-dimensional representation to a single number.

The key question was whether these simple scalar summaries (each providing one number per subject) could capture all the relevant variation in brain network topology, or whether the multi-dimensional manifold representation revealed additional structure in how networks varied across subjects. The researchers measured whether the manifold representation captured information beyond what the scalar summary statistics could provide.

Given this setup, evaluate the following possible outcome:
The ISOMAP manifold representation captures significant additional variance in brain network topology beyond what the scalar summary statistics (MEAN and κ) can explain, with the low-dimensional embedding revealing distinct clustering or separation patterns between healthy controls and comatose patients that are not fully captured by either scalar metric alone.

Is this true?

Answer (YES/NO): NO